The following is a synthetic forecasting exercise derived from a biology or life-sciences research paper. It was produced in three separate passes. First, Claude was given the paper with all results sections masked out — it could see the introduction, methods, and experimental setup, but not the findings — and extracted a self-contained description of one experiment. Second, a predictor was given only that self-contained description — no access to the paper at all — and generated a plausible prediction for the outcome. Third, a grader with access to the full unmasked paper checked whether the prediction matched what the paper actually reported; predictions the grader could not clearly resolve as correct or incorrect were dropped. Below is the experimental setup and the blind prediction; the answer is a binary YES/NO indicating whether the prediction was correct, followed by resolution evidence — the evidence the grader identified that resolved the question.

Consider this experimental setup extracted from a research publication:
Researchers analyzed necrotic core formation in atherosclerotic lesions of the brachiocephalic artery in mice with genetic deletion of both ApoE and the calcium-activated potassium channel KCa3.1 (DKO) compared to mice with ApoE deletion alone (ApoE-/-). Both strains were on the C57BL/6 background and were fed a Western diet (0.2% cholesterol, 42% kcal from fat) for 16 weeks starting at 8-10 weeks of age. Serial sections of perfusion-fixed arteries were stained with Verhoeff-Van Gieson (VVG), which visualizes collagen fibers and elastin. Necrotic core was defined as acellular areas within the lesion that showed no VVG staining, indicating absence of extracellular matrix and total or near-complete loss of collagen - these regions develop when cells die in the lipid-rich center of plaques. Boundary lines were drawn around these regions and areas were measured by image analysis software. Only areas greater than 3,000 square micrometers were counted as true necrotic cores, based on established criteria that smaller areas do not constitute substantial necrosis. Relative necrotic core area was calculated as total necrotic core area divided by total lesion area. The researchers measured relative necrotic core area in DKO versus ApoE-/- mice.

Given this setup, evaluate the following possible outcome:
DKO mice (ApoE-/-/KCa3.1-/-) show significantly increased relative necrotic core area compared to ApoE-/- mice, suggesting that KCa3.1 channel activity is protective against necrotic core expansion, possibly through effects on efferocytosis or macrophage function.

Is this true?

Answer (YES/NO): NO